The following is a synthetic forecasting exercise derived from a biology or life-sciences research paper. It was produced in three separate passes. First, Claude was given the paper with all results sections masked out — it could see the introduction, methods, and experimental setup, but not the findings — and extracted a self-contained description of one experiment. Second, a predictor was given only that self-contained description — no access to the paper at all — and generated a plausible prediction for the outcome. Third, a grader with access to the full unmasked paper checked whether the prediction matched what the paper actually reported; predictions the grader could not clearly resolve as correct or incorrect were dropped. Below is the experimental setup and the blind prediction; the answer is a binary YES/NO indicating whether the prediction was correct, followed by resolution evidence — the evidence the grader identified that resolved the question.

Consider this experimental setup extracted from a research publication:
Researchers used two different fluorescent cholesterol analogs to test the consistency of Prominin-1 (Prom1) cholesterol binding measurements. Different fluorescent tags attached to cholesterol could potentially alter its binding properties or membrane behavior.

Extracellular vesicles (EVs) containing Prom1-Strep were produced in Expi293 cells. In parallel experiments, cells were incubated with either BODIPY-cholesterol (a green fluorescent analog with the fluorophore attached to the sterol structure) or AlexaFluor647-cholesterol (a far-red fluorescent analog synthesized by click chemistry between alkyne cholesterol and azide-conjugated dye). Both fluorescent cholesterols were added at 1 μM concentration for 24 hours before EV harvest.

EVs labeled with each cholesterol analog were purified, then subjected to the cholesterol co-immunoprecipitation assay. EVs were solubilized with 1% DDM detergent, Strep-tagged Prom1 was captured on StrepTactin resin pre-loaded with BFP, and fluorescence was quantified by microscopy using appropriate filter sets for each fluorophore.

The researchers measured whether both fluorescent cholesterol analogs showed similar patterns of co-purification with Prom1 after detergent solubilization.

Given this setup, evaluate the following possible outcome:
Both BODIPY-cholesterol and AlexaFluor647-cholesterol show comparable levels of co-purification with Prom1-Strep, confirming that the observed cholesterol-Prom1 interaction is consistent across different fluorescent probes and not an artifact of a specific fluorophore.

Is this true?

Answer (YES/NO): YES